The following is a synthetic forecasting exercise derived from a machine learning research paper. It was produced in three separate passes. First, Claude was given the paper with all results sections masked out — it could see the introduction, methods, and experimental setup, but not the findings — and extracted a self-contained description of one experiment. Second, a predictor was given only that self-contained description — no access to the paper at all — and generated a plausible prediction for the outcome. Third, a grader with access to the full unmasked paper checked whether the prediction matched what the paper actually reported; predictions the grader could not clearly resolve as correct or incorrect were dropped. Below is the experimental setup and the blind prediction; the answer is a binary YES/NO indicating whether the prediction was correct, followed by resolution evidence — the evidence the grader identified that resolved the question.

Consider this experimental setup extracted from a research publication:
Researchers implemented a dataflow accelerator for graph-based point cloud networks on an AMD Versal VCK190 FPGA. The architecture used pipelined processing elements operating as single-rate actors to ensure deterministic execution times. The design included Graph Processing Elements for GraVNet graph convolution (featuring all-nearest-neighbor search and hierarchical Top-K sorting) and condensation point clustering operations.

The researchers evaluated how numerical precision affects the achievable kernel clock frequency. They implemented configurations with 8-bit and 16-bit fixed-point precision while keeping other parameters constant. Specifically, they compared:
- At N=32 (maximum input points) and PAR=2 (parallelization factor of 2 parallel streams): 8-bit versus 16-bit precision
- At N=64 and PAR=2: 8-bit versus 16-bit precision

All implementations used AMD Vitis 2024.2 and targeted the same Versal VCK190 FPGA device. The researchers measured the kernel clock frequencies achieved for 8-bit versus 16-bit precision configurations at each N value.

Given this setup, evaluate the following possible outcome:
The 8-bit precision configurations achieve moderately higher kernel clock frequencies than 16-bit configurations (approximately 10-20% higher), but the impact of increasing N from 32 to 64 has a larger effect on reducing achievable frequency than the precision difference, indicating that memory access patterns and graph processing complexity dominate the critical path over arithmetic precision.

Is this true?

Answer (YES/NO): NO